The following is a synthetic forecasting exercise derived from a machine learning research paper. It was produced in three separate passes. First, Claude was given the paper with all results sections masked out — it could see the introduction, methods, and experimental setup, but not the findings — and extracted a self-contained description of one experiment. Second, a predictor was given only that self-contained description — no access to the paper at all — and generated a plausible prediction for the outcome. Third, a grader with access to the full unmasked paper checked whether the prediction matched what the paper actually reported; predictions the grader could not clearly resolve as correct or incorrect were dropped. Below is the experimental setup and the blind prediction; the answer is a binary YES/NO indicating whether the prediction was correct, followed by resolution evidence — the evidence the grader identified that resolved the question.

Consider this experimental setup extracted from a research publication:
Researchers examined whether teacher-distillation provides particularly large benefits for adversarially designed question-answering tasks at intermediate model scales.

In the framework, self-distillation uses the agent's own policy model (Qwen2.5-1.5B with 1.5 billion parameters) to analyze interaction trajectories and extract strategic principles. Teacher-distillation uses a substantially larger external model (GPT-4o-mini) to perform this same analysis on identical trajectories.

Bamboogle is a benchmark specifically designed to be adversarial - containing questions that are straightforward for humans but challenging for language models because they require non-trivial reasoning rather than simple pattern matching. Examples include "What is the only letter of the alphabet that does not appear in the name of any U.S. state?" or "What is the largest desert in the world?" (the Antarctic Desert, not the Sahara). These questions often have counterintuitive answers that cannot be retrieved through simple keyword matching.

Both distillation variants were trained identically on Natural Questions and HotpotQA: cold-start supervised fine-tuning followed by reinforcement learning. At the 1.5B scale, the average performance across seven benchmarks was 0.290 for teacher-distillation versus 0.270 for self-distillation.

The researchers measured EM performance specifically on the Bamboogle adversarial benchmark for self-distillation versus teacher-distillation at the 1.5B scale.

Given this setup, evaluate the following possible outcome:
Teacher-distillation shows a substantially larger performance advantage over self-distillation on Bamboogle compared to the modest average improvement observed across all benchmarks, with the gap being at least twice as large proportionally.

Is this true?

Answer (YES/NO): YES